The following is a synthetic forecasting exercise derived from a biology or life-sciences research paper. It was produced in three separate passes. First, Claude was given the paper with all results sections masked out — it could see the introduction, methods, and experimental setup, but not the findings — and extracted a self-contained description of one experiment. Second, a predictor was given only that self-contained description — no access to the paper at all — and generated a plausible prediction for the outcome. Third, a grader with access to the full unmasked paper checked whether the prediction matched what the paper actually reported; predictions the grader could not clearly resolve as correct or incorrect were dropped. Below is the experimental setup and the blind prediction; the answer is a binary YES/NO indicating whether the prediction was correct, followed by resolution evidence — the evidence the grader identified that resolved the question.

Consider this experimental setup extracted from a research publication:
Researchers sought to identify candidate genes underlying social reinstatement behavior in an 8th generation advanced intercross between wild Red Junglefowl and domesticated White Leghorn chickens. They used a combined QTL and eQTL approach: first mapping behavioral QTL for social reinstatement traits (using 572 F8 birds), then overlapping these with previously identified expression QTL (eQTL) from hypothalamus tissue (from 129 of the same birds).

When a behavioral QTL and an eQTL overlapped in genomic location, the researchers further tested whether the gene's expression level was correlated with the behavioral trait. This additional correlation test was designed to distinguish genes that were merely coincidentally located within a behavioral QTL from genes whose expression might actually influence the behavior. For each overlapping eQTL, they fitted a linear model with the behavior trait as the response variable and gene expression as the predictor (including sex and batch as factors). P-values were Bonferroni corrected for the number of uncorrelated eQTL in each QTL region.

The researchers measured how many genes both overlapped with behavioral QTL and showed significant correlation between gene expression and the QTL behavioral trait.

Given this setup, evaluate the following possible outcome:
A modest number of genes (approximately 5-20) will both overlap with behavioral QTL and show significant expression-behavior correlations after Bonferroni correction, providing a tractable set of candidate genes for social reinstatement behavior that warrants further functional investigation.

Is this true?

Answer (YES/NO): YES